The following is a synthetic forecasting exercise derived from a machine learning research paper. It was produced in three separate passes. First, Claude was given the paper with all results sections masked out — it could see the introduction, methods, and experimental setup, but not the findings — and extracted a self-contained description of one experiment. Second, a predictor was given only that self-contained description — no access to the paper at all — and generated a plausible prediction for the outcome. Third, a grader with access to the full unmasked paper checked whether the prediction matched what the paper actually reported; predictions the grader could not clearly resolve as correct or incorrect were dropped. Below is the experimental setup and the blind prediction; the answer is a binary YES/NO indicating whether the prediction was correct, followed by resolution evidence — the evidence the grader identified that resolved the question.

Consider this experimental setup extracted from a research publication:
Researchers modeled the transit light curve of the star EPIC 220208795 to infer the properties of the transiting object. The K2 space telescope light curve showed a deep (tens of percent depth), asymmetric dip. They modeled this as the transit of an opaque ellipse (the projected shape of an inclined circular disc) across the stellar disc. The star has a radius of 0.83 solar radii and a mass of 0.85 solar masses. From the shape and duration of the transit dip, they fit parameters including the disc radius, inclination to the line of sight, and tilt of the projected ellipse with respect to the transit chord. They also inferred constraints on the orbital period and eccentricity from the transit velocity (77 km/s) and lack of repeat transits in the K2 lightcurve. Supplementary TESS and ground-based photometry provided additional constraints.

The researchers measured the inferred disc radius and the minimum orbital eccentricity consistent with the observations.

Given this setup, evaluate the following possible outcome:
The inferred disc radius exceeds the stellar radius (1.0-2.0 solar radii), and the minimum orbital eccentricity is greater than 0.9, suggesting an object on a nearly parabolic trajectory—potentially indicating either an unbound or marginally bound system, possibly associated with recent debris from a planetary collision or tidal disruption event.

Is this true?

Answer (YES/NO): NO